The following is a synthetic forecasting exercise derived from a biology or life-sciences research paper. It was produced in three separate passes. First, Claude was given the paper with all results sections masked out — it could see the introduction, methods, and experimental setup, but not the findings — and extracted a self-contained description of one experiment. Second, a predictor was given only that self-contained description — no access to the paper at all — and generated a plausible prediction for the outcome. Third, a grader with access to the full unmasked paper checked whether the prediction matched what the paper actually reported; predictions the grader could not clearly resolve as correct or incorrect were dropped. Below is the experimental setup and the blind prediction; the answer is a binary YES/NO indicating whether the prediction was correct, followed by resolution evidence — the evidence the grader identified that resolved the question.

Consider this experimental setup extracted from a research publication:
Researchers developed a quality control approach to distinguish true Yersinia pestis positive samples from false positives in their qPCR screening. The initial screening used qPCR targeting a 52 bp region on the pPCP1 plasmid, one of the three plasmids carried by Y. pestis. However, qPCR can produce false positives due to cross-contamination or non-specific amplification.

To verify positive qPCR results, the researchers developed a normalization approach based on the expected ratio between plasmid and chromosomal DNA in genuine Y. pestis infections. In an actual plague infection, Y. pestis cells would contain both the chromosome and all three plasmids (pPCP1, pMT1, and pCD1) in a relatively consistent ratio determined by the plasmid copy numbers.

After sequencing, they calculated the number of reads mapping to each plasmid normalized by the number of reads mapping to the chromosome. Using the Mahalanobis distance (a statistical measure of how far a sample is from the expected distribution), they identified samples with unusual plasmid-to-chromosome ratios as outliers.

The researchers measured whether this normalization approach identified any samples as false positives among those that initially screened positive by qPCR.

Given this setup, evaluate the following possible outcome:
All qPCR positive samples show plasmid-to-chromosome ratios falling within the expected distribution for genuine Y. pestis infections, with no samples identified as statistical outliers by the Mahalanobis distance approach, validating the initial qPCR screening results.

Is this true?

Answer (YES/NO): NO